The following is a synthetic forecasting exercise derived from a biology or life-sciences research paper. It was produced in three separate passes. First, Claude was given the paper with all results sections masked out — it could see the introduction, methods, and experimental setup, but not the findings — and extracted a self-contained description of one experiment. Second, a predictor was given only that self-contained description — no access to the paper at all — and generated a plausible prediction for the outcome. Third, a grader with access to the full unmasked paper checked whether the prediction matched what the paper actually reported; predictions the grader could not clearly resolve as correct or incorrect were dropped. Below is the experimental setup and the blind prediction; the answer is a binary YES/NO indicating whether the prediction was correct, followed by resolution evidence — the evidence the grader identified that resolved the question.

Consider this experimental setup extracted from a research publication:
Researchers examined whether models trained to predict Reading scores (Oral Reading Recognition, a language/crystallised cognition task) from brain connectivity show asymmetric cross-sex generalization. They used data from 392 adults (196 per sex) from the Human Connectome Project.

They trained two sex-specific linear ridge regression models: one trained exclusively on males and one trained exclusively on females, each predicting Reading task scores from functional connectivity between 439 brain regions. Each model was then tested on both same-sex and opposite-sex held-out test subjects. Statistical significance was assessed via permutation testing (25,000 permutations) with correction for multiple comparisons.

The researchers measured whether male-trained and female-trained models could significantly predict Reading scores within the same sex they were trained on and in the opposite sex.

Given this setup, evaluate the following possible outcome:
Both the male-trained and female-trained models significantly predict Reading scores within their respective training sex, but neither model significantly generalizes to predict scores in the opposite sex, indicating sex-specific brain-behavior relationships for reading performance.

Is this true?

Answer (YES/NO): NO